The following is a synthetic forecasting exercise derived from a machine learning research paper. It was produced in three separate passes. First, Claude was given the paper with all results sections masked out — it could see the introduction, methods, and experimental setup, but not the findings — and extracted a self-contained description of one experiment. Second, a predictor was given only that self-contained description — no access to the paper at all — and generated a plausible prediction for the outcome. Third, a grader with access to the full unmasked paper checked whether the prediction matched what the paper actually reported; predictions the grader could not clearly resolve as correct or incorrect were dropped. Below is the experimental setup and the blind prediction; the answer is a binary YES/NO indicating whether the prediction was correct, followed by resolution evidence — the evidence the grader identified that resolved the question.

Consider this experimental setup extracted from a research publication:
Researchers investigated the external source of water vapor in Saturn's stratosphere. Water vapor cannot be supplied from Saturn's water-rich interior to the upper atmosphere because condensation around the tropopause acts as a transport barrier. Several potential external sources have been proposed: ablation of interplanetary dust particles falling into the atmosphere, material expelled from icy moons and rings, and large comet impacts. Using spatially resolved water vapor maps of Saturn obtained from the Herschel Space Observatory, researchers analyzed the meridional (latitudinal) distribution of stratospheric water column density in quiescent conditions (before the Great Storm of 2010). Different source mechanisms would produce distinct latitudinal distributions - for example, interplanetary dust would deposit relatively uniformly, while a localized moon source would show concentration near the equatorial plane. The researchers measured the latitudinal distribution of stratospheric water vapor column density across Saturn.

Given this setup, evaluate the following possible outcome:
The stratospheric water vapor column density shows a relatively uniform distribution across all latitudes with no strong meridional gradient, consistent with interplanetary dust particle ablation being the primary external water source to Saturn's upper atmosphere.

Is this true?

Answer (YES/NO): NO